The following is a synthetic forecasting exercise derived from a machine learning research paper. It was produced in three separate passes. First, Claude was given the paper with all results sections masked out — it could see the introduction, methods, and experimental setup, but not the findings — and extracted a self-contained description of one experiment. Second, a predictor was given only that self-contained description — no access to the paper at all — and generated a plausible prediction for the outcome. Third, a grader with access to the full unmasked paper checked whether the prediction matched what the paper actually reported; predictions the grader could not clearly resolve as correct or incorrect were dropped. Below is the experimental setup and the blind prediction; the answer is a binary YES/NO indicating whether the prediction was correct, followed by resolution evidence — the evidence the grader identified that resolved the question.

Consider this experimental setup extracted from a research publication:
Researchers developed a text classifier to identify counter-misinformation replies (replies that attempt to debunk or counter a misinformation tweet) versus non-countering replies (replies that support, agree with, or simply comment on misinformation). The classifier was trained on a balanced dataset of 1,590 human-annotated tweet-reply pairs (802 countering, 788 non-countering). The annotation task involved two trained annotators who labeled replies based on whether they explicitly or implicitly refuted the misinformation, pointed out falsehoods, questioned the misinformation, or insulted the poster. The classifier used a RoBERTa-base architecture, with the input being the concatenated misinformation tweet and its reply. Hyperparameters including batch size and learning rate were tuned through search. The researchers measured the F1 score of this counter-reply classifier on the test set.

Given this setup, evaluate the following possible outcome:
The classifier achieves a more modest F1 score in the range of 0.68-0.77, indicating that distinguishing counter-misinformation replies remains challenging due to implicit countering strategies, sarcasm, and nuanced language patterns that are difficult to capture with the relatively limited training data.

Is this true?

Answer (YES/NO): NO